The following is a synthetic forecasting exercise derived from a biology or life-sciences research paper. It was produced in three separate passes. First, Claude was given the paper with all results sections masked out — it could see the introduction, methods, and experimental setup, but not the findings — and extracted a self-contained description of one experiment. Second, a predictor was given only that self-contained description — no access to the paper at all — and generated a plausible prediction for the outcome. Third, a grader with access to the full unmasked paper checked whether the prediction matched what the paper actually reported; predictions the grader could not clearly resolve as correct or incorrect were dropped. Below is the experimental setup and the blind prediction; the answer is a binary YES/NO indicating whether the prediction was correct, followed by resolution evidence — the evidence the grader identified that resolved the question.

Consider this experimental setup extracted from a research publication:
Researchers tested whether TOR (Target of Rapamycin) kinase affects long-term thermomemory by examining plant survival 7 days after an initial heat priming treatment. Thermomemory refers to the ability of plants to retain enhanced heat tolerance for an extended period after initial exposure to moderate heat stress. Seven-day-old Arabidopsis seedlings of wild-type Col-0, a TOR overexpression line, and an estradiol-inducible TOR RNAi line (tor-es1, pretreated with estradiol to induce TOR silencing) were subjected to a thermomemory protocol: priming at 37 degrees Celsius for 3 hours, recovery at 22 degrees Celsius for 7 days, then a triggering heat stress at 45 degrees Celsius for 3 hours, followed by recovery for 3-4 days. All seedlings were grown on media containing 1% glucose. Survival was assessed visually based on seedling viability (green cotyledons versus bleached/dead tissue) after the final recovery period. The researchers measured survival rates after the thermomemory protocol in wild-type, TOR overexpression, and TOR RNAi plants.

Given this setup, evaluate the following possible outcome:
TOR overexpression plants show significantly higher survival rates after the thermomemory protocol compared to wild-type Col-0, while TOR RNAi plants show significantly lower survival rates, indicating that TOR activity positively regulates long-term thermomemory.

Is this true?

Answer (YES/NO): YES